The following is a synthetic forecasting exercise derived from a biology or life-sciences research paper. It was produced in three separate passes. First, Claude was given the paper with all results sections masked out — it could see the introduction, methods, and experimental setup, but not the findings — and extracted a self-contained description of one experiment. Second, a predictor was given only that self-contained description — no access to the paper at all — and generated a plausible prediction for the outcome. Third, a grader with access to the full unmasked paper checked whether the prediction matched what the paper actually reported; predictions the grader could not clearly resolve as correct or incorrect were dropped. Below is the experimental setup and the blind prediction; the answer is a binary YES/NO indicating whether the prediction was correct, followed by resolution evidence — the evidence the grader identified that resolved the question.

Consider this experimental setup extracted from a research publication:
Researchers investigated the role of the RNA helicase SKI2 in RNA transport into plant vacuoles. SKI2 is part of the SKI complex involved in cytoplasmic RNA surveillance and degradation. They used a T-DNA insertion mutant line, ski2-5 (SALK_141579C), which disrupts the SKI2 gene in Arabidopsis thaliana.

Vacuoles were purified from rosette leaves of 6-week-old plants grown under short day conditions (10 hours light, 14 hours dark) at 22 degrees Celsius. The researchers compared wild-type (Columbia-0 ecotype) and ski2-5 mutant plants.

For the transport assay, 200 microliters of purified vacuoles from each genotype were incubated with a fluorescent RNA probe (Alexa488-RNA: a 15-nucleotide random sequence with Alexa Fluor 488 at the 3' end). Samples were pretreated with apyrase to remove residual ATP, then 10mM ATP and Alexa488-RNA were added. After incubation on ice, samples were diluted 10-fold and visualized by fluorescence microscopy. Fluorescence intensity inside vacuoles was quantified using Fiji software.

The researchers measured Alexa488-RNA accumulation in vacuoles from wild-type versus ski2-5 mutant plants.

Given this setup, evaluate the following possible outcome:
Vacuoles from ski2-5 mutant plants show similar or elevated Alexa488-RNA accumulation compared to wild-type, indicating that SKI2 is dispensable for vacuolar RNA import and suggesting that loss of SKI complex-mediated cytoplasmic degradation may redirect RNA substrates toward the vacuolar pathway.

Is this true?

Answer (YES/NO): NO